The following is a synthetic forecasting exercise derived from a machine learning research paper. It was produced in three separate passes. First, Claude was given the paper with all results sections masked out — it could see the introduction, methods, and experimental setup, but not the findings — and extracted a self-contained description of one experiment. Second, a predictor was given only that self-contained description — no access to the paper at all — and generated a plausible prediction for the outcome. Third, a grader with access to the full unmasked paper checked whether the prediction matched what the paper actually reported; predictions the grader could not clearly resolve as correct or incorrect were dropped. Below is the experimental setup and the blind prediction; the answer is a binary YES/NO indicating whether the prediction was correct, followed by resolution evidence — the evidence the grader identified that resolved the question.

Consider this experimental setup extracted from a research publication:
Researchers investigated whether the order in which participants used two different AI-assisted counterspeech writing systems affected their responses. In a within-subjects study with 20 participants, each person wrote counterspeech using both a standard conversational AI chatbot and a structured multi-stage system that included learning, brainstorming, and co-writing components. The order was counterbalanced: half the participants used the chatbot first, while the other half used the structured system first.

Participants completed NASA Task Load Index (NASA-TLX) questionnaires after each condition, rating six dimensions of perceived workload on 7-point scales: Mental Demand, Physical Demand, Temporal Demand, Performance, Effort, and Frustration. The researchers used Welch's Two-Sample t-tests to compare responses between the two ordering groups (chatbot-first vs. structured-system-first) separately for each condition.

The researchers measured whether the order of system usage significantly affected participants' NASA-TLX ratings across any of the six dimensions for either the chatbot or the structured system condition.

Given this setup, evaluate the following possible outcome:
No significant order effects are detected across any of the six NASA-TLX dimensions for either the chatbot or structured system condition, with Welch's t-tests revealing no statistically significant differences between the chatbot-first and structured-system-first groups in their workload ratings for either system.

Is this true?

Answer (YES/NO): YES